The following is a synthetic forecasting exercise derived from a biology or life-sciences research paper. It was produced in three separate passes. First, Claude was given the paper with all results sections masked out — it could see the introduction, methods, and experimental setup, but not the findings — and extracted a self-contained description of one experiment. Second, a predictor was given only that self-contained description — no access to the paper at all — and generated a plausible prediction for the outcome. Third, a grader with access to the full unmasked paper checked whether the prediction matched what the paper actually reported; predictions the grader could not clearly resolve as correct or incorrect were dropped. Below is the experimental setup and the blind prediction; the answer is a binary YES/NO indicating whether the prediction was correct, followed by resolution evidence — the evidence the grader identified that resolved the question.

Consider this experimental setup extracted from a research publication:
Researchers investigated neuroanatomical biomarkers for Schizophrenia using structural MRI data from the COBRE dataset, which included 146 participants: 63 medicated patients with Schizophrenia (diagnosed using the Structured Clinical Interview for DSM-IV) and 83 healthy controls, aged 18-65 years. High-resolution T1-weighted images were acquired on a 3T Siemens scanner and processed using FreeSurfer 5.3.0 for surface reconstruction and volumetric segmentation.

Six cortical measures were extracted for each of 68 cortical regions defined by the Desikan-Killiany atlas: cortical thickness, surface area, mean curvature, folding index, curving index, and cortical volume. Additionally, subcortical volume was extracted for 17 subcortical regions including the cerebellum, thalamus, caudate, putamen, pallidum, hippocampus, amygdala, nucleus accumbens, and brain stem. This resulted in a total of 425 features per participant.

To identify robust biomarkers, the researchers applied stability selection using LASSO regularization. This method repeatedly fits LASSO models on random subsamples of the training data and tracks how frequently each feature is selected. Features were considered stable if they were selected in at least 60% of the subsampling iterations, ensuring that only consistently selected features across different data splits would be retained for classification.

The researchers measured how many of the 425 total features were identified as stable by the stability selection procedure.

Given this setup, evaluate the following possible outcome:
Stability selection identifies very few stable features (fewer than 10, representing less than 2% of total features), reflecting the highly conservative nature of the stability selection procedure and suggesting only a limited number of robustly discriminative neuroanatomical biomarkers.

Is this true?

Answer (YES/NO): YES